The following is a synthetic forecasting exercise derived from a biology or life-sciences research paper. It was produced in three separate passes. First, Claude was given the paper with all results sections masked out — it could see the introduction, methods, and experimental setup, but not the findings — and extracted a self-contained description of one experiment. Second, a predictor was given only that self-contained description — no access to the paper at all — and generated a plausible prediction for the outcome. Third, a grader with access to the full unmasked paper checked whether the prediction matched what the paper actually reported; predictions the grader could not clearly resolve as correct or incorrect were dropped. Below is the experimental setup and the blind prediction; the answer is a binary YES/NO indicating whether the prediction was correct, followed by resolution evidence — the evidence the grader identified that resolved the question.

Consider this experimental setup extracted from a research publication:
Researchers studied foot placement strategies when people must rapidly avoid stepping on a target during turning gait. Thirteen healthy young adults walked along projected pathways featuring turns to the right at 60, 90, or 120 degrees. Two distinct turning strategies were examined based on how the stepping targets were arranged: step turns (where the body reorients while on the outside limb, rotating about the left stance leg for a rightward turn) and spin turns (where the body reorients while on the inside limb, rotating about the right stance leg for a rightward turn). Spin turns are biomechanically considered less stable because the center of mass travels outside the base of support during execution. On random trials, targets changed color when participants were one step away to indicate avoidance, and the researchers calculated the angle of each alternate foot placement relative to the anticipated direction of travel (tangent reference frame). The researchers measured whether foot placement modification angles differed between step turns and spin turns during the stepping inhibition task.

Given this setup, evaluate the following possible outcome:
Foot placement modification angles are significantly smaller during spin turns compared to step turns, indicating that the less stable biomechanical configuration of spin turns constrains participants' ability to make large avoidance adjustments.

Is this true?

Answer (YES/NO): NO